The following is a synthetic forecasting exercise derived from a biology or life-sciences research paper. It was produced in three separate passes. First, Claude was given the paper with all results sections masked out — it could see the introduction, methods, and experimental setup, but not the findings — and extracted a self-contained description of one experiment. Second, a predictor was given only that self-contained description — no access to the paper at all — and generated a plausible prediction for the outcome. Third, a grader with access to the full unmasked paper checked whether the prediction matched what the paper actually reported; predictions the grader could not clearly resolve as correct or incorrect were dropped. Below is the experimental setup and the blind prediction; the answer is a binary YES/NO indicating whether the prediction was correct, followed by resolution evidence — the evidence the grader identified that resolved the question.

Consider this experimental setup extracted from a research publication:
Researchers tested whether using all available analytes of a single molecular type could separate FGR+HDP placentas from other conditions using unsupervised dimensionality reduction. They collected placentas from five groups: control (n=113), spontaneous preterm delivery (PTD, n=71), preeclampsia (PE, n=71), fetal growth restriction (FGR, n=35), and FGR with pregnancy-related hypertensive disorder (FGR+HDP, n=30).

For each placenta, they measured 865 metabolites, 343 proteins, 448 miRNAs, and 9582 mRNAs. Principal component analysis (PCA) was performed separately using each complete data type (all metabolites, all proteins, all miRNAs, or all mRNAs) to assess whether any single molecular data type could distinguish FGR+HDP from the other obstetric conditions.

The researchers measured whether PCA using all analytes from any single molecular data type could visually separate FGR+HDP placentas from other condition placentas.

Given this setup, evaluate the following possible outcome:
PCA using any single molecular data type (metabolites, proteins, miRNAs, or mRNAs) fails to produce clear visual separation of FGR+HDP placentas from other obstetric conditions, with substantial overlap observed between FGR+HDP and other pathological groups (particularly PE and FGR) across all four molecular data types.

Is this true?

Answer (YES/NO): YES